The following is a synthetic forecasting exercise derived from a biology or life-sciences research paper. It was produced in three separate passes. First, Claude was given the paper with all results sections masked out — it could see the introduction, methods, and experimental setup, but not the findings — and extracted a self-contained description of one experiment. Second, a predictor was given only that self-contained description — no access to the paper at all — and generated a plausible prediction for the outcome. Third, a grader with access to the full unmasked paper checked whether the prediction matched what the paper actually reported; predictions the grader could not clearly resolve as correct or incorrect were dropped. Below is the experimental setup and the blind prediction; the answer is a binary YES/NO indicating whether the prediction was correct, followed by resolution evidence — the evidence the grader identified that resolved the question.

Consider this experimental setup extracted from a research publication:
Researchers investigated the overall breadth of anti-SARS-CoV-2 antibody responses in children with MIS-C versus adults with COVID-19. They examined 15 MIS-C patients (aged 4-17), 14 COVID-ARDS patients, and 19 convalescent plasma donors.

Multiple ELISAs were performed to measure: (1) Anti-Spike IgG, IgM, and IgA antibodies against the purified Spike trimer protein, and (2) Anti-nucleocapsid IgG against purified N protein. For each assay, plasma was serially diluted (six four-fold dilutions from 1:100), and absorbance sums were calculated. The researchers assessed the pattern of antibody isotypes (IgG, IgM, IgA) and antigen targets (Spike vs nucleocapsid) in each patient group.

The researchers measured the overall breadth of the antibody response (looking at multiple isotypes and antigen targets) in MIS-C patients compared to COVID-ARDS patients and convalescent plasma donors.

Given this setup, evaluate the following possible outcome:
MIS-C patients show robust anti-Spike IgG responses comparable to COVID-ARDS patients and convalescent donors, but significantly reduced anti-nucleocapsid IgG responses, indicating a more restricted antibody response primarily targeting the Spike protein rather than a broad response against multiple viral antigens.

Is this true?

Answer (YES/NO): NO